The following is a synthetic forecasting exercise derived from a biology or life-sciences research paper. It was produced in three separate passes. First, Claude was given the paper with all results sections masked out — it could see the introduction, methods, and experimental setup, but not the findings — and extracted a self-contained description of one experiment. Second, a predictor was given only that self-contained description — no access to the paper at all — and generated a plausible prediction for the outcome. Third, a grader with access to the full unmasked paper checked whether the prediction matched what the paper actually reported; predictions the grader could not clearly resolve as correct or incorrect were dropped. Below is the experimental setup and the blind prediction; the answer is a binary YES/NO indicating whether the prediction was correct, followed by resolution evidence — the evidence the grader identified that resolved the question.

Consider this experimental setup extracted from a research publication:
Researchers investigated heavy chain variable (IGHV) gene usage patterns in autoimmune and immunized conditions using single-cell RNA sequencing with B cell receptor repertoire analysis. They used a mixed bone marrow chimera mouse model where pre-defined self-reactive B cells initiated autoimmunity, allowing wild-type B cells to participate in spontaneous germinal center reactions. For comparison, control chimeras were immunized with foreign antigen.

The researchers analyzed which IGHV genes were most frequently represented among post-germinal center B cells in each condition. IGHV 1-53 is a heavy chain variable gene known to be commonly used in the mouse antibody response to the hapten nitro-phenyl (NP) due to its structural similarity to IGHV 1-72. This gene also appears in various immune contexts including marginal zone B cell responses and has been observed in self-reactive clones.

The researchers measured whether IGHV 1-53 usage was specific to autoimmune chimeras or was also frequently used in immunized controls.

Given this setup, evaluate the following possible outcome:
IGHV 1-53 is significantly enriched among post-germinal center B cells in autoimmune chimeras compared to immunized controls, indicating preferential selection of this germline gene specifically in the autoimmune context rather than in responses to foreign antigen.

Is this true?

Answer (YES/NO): NO